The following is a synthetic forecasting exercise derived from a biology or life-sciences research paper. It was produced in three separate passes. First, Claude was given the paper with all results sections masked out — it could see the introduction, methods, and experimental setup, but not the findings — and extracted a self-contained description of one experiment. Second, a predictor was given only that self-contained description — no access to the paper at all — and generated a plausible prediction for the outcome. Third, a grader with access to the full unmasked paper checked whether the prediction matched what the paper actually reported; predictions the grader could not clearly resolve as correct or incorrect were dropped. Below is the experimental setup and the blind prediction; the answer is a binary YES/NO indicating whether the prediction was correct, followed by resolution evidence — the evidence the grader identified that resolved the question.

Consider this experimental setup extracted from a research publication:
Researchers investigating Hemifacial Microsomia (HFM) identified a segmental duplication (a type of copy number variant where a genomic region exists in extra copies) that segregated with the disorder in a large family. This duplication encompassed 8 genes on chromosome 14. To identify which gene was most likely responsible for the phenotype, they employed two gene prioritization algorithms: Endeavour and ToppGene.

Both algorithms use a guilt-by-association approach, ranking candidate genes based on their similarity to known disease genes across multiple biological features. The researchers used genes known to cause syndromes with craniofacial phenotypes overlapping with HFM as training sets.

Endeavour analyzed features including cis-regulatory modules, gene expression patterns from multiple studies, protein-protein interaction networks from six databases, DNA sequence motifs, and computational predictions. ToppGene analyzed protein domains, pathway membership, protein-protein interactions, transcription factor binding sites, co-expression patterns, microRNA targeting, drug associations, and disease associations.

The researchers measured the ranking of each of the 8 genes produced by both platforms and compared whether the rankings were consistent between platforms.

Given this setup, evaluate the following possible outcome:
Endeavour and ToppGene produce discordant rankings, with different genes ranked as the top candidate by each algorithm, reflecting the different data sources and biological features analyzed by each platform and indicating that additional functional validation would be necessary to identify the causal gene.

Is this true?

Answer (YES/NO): NO